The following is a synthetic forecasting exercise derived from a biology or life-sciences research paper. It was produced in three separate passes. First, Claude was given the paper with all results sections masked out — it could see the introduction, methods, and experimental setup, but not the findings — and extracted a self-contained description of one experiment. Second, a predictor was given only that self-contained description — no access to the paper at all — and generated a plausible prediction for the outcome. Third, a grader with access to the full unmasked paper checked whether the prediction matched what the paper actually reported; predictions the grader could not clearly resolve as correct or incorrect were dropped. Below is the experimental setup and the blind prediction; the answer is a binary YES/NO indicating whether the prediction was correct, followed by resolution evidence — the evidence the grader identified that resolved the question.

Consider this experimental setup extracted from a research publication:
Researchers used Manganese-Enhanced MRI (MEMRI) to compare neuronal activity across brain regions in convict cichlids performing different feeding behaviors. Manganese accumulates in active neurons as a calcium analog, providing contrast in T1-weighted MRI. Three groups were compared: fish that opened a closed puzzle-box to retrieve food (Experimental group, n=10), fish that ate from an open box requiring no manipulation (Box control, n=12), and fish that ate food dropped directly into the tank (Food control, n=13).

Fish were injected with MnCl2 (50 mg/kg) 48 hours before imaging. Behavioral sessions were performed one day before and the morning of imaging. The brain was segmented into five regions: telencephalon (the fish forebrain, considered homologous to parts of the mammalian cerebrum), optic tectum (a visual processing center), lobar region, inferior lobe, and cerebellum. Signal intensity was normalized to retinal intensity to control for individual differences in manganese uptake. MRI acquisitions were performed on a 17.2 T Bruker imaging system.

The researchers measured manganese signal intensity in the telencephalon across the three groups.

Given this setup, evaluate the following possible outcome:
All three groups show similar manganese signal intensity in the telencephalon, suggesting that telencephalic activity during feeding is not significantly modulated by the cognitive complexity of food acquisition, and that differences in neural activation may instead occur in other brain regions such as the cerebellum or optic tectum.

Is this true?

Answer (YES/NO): NO